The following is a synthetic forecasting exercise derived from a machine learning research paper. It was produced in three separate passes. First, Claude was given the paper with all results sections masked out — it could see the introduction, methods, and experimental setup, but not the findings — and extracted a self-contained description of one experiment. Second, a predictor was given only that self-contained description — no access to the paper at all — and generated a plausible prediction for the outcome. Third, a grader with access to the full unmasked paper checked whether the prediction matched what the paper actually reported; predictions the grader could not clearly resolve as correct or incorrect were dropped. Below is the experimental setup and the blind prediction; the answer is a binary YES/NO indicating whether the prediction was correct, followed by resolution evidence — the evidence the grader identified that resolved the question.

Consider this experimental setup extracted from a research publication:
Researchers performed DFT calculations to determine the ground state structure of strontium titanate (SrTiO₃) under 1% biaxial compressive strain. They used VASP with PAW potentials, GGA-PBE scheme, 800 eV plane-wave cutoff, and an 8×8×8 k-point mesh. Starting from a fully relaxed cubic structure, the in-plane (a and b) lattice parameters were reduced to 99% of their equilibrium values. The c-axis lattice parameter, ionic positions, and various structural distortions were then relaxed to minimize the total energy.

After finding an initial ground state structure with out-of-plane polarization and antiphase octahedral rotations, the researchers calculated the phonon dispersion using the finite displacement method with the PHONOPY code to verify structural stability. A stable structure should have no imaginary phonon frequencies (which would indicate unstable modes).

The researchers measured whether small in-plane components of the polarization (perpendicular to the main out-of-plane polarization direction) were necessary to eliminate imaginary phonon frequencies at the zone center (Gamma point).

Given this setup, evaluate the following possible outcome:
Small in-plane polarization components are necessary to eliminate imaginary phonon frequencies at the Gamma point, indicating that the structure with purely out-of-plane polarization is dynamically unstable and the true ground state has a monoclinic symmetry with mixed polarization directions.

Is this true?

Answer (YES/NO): NO